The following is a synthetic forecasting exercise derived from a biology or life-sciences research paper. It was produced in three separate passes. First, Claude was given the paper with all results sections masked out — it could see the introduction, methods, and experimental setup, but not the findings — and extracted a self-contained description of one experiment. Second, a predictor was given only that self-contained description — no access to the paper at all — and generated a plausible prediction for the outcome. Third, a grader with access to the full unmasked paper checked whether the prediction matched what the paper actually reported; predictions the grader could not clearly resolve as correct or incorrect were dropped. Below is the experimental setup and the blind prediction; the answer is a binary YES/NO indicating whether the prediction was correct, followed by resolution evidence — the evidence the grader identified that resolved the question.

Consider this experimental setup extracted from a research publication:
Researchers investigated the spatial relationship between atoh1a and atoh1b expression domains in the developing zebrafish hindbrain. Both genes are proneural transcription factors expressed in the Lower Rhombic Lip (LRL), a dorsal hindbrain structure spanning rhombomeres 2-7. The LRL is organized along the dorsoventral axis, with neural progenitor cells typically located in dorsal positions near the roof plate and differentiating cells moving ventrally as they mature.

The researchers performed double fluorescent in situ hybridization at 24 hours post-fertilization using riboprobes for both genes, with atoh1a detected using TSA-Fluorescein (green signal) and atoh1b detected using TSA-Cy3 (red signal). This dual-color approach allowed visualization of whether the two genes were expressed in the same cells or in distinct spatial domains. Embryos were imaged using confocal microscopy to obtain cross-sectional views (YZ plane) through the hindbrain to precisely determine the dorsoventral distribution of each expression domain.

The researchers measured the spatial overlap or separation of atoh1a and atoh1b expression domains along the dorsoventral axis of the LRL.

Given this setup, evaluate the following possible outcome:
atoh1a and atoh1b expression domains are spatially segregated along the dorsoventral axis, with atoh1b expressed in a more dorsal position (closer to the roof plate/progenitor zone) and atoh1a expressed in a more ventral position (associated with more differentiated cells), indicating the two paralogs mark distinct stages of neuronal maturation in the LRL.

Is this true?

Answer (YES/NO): NO